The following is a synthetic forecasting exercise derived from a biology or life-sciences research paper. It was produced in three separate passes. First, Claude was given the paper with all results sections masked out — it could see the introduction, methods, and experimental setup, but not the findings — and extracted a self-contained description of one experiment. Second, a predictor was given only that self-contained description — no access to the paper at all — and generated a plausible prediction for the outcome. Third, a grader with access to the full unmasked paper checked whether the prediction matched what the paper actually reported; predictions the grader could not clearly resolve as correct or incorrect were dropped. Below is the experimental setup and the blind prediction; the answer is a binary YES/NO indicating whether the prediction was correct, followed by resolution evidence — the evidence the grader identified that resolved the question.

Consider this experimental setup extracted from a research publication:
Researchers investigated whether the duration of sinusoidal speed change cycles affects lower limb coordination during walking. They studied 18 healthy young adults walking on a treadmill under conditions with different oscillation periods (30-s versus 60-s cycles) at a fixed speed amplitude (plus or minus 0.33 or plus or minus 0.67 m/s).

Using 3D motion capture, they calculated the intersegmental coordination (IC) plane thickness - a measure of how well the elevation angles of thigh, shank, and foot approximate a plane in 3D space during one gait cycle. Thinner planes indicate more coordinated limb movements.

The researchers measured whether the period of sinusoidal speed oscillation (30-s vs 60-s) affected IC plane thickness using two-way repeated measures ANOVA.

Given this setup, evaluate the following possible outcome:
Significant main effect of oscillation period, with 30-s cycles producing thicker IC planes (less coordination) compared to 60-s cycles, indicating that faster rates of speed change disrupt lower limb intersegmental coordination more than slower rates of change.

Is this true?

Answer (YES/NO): NO